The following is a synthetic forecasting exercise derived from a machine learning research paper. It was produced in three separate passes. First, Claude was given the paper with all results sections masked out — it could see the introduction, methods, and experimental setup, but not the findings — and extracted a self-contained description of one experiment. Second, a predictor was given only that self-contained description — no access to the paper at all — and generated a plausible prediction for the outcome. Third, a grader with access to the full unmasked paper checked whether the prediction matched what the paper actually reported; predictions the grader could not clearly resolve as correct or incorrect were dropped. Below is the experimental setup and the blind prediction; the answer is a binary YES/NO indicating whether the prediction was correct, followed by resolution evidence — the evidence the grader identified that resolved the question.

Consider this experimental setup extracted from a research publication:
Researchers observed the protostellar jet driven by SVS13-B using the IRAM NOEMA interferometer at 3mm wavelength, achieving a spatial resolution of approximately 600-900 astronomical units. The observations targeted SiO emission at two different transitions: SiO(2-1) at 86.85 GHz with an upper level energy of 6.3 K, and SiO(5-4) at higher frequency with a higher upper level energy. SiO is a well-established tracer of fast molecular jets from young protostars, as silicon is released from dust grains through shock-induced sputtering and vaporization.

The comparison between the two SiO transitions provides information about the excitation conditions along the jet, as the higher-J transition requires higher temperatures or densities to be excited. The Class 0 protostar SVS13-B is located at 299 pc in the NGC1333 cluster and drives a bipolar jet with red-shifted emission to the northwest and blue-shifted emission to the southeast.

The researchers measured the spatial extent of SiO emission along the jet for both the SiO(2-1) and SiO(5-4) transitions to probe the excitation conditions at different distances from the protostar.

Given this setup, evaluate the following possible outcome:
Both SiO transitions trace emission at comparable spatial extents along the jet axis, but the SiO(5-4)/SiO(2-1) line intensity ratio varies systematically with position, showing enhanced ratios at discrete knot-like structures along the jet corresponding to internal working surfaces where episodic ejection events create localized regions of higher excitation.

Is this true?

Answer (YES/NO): NO